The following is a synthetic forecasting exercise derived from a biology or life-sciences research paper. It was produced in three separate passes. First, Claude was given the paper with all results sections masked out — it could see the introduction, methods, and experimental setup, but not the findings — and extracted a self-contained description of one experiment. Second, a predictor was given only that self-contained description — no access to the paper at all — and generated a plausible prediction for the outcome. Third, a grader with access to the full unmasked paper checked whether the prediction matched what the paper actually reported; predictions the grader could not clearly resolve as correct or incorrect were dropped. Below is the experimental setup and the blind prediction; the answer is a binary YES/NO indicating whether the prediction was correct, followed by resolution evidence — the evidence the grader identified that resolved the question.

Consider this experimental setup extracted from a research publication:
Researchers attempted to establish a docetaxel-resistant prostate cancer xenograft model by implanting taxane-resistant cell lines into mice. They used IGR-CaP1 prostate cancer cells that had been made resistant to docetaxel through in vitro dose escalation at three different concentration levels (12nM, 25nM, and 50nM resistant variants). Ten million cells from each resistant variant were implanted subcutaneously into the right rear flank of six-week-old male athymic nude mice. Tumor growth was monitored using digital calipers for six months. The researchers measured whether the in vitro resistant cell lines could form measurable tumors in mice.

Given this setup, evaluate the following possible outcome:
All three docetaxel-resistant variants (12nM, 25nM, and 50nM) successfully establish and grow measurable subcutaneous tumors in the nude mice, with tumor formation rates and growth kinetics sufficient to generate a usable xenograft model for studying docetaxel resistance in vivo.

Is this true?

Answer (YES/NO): NO